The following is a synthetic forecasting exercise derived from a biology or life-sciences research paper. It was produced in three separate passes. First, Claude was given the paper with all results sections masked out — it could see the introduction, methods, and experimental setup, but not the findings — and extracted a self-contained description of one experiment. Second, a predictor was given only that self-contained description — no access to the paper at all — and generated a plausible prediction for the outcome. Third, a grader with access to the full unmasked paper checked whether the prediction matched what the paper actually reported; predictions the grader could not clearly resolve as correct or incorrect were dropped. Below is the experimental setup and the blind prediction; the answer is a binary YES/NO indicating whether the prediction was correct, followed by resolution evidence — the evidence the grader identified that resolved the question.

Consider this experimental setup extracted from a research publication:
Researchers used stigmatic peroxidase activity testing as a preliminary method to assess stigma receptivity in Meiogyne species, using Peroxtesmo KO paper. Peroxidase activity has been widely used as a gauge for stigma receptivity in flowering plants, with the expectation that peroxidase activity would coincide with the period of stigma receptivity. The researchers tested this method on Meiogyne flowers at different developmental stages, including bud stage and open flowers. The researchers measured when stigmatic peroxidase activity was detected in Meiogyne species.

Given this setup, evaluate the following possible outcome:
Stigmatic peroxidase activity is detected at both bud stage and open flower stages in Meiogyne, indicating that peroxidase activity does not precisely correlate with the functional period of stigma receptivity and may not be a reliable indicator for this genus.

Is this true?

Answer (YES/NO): YES